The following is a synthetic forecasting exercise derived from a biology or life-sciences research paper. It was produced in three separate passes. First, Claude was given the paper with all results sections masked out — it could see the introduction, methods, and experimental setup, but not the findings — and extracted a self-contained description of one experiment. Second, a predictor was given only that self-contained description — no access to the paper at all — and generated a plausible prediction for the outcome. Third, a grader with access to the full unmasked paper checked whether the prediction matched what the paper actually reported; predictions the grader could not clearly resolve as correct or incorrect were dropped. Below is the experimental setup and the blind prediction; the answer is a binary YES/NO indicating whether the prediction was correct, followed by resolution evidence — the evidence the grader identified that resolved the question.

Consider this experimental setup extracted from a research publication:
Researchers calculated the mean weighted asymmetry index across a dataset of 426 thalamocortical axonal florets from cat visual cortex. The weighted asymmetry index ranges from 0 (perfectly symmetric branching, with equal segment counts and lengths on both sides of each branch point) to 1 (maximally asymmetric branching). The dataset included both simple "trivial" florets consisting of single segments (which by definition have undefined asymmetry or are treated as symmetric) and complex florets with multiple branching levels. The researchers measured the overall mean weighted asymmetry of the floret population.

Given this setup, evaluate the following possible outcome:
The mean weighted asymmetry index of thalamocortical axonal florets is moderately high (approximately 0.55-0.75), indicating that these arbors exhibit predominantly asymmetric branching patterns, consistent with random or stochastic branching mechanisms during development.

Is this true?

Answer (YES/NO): NO